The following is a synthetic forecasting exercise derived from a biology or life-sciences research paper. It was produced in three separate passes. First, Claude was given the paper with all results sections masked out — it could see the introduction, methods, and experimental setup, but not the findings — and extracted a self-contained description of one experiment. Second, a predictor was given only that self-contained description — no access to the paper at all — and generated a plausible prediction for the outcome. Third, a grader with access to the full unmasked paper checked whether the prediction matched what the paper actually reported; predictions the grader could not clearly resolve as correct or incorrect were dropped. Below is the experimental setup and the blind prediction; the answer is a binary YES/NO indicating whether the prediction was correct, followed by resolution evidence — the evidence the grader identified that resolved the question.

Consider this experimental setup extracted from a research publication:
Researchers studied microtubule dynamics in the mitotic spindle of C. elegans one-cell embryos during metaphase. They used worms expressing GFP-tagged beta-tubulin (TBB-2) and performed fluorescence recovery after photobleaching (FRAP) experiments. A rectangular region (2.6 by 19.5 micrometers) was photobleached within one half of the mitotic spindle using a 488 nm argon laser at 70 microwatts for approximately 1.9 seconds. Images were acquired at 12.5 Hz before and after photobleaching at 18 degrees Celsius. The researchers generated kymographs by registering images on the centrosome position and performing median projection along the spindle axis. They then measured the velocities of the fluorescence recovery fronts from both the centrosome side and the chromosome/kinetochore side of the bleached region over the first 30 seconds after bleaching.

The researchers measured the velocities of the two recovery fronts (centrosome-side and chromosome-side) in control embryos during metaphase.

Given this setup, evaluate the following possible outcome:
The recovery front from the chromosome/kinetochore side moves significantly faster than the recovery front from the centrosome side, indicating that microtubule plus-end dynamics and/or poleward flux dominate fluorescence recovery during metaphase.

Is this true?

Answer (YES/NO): YES